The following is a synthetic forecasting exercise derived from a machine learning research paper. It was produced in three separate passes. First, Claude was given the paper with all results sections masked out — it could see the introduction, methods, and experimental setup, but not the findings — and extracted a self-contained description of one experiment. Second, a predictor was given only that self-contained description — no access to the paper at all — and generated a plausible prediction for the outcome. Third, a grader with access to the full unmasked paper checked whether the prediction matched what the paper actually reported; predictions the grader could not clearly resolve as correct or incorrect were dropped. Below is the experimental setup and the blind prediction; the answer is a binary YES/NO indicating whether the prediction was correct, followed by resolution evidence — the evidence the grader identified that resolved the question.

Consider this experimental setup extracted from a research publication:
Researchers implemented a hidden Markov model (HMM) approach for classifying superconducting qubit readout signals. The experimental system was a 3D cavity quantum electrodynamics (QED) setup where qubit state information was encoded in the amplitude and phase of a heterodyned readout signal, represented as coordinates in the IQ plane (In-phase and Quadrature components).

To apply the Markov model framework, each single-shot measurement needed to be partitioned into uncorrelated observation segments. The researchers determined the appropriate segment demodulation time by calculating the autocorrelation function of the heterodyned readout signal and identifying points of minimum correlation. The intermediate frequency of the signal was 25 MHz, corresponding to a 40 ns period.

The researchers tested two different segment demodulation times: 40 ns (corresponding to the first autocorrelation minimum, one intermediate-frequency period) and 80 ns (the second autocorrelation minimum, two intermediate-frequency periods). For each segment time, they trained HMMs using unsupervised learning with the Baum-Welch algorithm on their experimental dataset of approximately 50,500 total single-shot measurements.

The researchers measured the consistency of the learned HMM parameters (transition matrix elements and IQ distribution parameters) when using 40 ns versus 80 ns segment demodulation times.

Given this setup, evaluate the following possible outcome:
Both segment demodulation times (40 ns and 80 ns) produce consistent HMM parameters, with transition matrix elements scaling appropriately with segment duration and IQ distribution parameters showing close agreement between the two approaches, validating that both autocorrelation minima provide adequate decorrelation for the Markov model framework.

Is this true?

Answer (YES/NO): NO